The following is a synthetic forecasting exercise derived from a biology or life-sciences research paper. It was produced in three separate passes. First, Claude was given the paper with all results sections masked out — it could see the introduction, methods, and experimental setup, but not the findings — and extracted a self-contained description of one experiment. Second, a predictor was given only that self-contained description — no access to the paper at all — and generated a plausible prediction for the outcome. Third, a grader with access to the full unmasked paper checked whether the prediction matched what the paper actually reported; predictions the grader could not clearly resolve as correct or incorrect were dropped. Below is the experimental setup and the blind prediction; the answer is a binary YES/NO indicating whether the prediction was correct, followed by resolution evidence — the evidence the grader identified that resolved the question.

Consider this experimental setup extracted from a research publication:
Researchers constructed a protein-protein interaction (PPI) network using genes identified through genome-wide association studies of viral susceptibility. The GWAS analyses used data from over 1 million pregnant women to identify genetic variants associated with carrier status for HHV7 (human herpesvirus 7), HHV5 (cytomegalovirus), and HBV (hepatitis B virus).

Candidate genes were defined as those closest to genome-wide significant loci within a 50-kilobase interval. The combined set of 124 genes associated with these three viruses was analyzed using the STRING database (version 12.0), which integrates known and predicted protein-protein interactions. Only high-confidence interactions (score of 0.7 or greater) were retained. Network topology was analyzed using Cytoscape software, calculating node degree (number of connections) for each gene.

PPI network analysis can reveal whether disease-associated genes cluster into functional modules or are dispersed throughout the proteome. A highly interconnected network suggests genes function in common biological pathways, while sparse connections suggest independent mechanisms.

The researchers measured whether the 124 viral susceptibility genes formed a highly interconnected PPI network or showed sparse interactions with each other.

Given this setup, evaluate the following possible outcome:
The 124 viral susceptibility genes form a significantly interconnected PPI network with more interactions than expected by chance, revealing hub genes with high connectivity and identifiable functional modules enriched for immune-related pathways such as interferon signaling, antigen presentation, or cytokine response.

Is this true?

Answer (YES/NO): NO